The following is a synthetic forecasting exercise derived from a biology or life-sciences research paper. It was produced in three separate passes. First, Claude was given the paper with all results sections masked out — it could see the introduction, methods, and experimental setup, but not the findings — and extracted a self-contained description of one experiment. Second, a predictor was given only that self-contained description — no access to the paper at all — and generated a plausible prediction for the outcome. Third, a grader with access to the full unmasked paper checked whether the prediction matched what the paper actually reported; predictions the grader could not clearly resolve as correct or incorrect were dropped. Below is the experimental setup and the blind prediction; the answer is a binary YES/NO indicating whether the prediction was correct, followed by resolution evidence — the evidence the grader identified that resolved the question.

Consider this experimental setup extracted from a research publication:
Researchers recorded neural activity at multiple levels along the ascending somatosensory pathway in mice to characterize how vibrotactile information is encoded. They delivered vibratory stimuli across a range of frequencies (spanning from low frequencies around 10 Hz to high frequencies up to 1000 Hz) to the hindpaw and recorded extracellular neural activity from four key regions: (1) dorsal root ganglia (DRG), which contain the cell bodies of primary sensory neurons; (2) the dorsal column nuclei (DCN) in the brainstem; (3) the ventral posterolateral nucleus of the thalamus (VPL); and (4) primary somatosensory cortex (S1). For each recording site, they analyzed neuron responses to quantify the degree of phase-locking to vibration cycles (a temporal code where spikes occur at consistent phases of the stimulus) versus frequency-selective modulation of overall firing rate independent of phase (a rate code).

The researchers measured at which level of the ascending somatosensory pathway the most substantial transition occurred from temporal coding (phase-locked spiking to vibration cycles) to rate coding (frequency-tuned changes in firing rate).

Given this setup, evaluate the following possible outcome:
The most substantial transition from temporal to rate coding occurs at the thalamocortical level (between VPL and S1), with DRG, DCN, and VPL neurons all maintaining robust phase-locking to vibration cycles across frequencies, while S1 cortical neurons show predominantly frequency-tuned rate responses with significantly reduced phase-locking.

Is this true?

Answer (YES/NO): NO